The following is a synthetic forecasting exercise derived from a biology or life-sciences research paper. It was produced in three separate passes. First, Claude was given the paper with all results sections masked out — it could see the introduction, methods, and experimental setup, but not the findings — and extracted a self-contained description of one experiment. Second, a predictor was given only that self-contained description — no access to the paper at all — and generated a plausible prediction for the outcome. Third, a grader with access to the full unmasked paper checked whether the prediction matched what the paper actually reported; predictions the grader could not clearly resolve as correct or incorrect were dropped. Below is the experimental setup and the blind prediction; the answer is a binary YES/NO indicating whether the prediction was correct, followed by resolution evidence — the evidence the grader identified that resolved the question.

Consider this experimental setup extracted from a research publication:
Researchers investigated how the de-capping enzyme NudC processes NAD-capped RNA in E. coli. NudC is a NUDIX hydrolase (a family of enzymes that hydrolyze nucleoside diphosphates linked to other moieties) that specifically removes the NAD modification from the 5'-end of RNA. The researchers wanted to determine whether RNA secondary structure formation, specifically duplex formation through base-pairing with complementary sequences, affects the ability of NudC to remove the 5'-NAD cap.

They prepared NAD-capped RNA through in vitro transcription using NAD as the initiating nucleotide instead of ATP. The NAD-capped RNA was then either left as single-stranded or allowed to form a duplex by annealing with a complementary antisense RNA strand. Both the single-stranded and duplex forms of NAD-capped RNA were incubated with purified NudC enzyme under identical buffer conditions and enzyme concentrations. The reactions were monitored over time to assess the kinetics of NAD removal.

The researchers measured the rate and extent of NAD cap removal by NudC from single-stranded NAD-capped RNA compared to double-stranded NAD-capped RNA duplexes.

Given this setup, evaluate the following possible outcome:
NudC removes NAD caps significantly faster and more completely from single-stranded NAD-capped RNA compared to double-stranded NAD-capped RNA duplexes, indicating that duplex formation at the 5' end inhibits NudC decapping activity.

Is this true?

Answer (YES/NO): YES